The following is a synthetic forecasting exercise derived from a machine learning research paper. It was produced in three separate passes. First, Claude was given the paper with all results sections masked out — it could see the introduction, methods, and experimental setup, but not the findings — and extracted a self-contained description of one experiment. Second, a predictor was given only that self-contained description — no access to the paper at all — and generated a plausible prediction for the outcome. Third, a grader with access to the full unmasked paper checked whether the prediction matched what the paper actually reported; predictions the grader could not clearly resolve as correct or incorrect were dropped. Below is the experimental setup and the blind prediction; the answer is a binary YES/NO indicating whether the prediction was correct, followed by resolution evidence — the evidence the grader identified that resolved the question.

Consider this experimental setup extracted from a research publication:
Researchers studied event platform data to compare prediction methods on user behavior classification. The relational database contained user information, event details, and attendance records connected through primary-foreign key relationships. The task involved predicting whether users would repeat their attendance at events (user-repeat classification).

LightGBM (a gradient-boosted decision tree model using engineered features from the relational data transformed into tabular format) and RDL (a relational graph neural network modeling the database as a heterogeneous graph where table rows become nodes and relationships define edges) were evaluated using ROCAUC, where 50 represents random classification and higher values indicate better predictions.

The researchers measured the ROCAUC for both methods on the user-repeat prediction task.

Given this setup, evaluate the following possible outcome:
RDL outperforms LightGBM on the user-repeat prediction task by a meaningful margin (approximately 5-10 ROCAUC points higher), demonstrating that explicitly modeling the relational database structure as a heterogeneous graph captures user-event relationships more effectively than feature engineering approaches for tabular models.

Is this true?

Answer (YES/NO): NO